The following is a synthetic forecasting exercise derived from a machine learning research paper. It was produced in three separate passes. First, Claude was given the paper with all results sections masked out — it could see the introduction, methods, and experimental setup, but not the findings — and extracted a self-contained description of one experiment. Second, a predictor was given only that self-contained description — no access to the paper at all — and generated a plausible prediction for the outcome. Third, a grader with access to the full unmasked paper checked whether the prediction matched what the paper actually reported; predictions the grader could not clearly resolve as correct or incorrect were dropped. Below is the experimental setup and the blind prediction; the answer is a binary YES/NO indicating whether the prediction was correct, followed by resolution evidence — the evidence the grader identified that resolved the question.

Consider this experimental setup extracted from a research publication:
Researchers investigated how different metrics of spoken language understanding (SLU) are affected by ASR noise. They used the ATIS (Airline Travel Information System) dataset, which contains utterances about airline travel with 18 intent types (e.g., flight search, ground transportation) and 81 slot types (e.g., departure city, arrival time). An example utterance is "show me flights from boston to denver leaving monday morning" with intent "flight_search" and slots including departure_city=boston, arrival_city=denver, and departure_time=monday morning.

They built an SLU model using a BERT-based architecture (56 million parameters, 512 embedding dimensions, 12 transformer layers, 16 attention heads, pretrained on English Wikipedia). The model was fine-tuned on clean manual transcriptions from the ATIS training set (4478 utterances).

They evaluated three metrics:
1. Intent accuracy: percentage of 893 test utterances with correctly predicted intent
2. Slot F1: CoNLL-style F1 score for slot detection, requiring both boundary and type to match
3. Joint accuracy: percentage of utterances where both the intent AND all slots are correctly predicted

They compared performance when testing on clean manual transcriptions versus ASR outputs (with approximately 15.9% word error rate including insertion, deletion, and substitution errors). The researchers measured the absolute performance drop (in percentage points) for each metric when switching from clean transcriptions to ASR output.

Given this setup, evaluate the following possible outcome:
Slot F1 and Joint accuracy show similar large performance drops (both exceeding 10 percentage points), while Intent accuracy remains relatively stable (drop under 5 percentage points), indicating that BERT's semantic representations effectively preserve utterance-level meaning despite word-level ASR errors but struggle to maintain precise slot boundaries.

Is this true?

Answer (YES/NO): NO